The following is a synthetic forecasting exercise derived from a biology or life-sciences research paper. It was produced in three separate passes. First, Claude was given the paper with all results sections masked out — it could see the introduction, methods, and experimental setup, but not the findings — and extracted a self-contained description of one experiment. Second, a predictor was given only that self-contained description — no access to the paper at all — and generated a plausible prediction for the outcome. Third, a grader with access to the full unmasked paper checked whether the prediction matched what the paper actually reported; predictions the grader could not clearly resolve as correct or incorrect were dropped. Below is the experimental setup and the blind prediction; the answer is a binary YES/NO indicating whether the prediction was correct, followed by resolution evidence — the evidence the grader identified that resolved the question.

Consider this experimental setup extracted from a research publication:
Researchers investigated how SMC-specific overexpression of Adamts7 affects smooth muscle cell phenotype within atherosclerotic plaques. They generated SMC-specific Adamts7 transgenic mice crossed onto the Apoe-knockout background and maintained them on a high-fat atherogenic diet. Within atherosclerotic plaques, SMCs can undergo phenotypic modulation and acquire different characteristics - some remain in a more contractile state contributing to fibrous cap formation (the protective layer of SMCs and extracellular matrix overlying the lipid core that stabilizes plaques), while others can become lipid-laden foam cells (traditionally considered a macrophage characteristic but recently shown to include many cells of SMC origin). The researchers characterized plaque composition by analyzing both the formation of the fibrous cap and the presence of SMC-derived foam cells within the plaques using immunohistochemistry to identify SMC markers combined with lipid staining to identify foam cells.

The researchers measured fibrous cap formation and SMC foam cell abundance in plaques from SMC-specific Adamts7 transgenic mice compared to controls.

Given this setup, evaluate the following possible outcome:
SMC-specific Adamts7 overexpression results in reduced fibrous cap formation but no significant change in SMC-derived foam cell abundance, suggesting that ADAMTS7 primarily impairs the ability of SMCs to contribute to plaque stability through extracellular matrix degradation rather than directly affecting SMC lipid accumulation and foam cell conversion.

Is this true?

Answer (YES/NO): NO